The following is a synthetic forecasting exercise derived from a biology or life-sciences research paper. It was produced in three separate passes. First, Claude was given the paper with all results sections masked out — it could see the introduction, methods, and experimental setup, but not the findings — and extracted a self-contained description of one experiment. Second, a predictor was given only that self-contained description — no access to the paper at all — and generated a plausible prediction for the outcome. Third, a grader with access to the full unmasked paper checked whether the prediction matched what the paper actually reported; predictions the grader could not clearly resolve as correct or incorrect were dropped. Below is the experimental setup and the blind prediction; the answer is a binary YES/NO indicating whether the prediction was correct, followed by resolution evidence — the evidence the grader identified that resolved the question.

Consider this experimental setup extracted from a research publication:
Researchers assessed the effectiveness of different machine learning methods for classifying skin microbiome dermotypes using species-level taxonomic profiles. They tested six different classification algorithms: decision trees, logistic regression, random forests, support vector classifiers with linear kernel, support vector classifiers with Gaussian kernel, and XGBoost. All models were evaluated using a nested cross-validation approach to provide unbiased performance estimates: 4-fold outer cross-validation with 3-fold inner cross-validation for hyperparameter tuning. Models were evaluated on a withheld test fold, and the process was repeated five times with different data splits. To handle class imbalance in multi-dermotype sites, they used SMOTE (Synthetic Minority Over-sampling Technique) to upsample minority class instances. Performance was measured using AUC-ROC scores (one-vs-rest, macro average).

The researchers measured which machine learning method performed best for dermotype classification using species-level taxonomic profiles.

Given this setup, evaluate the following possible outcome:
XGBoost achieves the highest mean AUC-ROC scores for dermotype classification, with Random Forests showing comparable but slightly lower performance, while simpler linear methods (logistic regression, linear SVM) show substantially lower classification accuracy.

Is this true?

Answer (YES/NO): NO